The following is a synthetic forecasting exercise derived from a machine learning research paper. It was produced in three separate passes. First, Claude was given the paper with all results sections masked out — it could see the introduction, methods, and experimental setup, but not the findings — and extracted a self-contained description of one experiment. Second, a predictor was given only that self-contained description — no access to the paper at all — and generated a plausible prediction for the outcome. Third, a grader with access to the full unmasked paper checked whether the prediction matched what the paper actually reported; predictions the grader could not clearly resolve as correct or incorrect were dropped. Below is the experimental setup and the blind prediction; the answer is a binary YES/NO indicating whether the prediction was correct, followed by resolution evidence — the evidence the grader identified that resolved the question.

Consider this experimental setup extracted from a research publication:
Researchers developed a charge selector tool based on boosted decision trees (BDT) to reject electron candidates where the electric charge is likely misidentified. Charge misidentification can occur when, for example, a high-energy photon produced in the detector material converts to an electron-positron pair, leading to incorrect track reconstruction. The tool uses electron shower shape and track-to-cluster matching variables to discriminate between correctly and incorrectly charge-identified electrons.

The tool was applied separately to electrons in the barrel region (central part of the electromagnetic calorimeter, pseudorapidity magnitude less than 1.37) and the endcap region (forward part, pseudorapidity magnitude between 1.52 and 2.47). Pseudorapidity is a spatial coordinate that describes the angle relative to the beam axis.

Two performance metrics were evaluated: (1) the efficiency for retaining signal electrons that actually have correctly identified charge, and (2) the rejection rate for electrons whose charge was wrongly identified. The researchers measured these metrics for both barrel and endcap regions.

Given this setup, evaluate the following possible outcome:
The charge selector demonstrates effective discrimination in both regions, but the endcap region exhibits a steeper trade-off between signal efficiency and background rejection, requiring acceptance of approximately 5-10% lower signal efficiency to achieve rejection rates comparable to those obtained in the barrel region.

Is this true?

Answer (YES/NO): NO